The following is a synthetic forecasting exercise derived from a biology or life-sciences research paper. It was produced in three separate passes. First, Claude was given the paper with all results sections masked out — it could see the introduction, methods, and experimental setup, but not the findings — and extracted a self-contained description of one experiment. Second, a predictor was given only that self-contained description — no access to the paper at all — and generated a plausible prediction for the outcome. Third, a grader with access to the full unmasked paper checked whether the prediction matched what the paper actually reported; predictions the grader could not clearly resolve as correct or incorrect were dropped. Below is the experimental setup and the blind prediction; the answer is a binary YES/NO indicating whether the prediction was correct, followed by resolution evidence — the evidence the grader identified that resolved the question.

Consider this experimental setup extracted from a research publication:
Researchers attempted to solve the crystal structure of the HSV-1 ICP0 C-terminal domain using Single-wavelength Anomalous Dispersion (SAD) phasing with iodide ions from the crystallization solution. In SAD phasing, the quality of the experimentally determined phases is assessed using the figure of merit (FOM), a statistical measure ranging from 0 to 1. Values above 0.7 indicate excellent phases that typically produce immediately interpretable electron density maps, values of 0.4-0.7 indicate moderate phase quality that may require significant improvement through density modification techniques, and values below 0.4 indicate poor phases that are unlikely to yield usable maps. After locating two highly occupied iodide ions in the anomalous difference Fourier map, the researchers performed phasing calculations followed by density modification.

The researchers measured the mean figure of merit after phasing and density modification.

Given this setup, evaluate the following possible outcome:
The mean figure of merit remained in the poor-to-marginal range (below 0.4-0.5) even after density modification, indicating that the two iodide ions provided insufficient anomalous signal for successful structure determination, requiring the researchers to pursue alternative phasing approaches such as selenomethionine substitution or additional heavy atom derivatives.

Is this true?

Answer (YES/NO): NO